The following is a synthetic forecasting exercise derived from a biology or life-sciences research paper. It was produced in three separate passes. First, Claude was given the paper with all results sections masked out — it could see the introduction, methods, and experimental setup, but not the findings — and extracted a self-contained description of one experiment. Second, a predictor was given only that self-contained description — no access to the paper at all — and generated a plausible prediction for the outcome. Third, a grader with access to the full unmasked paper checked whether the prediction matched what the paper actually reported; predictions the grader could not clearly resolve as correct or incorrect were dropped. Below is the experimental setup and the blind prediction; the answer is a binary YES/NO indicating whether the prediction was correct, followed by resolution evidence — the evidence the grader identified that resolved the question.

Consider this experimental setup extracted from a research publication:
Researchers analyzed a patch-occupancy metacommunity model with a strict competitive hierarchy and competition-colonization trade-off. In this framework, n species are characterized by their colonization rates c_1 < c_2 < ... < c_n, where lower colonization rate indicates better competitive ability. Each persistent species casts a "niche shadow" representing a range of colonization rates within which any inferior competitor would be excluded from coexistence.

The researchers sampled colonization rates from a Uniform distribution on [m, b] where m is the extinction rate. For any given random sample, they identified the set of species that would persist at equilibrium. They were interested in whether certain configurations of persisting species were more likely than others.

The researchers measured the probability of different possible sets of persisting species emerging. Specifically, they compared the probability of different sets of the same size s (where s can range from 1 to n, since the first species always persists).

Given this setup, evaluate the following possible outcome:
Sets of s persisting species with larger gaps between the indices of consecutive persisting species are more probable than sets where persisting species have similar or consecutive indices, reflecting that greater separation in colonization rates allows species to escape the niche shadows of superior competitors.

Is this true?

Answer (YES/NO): NO